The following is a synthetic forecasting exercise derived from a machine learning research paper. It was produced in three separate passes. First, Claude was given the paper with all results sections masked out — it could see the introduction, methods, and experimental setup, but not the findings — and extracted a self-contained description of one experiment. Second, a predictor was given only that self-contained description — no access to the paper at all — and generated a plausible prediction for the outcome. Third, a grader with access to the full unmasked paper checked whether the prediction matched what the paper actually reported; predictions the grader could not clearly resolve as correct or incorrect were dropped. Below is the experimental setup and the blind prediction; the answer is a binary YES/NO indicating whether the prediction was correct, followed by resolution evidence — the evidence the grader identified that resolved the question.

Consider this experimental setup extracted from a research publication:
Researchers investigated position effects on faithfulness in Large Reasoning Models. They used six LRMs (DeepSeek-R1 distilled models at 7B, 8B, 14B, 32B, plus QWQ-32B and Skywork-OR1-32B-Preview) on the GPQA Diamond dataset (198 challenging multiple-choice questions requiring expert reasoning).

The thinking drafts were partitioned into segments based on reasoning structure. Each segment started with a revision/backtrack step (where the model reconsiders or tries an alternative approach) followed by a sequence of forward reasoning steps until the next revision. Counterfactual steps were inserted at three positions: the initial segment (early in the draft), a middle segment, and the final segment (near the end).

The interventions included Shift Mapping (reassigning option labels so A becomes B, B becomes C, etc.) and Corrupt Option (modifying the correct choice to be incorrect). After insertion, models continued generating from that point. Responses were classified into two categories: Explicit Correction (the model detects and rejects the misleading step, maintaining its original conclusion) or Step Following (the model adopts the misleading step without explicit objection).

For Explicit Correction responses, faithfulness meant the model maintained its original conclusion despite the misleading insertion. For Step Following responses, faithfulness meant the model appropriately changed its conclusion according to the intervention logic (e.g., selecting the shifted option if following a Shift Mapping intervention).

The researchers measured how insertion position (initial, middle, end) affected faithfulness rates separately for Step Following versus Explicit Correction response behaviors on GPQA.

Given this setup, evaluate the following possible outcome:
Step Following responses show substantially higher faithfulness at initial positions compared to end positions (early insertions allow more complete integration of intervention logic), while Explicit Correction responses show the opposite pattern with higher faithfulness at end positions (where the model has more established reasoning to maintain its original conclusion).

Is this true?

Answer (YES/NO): YES